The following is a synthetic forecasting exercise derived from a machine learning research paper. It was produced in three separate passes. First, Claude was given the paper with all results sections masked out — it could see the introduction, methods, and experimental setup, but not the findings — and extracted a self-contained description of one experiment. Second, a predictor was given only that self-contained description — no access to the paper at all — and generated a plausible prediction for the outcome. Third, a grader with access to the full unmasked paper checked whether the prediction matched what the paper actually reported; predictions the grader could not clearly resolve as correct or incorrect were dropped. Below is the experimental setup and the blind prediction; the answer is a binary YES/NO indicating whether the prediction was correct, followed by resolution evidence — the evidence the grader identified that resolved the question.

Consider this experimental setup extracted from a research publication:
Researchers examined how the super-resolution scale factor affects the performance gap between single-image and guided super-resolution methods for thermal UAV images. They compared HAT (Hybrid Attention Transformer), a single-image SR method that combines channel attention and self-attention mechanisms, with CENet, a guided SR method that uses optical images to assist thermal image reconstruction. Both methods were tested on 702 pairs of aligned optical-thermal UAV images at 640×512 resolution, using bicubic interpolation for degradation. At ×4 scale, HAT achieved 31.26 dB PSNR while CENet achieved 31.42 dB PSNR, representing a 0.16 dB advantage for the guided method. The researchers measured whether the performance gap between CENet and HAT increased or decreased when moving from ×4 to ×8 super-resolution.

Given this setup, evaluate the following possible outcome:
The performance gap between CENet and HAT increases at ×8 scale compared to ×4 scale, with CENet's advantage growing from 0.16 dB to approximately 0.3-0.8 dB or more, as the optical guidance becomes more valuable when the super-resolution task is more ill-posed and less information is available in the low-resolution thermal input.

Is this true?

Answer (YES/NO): YES